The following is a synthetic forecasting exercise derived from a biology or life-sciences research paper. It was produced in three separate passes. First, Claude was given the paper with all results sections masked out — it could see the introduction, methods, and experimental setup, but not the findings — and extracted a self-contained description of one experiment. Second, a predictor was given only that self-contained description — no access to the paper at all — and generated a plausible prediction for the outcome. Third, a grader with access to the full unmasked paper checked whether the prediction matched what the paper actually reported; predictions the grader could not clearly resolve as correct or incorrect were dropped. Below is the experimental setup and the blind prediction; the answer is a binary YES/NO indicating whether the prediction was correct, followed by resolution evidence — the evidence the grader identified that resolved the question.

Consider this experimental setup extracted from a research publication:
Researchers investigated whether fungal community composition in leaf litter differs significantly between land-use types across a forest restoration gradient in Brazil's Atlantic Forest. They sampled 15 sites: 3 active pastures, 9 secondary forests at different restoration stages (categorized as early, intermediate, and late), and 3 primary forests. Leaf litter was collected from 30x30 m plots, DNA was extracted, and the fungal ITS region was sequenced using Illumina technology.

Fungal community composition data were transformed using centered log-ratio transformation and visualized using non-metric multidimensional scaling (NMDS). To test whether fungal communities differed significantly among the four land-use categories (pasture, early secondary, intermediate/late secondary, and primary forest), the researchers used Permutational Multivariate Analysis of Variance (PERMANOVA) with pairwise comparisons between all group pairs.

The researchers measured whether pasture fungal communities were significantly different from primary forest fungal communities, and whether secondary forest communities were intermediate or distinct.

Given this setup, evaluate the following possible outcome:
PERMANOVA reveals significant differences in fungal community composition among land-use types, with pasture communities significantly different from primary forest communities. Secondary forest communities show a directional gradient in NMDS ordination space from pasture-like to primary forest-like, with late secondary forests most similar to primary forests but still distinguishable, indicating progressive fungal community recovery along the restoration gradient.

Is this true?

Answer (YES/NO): NO